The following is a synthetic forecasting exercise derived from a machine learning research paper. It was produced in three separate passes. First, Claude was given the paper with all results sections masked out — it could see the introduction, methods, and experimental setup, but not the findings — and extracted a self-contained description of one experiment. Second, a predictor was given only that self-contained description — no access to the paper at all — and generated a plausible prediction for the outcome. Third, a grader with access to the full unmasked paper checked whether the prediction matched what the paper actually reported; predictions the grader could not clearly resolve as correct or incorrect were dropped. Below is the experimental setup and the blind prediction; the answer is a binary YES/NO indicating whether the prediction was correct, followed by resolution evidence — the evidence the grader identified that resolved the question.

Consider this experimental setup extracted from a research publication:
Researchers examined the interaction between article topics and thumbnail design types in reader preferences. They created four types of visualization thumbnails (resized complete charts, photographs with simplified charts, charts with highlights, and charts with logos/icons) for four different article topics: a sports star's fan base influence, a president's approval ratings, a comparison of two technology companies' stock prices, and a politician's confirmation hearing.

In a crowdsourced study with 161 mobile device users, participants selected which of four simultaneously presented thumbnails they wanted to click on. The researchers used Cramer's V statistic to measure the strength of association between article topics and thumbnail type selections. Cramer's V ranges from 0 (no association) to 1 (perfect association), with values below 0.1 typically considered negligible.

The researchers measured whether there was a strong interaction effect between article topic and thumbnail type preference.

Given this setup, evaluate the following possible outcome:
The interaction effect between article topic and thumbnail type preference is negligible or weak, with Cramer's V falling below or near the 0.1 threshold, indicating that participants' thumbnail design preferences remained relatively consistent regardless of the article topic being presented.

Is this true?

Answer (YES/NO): YES